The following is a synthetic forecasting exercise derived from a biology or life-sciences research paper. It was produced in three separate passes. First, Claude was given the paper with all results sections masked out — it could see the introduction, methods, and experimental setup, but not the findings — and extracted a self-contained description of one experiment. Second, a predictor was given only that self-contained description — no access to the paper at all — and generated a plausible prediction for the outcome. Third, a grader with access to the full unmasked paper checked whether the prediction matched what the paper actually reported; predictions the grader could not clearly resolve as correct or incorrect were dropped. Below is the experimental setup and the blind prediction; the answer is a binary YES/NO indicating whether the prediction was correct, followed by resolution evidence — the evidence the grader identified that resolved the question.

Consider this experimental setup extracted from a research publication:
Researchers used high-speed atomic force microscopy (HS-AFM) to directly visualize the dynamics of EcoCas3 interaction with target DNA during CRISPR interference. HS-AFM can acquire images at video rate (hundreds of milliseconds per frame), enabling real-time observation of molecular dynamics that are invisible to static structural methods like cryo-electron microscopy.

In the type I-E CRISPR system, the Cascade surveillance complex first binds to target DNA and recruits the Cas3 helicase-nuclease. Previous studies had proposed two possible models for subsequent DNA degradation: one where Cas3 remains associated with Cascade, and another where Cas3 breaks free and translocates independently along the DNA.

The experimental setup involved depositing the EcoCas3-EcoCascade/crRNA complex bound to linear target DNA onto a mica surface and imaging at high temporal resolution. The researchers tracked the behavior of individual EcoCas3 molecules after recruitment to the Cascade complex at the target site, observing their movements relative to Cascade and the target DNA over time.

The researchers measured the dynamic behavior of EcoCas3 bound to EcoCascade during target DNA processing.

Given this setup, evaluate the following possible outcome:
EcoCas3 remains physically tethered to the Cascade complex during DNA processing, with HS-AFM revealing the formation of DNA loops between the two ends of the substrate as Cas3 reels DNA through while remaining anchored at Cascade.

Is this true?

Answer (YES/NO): YES